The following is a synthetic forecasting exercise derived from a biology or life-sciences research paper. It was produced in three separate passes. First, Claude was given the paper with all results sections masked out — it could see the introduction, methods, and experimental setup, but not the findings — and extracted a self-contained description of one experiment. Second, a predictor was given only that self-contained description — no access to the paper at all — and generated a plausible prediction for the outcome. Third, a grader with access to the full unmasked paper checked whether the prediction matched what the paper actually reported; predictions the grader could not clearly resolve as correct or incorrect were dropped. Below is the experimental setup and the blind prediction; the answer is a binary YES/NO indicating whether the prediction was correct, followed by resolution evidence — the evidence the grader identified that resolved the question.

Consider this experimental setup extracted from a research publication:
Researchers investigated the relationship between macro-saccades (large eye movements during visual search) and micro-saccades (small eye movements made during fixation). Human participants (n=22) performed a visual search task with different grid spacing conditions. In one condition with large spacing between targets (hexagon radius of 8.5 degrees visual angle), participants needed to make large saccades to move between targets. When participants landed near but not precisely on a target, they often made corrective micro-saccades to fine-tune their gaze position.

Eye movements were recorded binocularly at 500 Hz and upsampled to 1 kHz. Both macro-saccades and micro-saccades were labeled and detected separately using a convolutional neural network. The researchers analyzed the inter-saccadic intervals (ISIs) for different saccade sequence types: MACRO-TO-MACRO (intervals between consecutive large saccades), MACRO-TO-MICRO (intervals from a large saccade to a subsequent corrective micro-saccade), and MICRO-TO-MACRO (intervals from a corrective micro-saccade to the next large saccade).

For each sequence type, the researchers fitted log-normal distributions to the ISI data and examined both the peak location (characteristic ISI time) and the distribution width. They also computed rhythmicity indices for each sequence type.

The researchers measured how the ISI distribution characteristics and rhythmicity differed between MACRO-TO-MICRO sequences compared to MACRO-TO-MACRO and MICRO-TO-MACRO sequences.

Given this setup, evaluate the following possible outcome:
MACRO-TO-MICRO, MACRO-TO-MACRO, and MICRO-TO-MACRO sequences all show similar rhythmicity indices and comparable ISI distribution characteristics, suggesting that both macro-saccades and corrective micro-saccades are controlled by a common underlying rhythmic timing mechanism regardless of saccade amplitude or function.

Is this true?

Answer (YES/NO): NO